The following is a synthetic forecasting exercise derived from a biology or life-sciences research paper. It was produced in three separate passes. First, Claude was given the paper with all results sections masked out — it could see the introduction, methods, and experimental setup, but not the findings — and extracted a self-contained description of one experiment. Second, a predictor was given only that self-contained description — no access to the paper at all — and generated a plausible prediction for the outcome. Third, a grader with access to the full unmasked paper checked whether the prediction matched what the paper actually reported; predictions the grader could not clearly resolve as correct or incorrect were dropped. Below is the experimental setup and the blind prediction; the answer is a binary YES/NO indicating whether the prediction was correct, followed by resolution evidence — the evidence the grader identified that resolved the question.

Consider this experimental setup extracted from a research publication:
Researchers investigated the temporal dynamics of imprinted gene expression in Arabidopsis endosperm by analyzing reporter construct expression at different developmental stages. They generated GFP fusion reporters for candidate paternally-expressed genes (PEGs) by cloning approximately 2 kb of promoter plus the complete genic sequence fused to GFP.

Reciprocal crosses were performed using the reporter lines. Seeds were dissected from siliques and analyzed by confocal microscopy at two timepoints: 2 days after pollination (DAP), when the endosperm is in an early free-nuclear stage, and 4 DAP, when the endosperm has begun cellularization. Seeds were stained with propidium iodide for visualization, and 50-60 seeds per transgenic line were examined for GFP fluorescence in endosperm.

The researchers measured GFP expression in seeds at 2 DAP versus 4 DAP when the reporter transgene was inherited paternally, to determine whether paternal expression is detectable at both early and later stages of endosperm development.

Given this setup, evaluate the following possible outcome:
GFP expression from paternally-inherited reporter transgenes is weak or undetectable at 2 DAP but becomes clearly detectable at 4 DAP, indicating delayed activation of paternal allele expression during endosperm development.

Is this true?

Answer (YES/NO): NO